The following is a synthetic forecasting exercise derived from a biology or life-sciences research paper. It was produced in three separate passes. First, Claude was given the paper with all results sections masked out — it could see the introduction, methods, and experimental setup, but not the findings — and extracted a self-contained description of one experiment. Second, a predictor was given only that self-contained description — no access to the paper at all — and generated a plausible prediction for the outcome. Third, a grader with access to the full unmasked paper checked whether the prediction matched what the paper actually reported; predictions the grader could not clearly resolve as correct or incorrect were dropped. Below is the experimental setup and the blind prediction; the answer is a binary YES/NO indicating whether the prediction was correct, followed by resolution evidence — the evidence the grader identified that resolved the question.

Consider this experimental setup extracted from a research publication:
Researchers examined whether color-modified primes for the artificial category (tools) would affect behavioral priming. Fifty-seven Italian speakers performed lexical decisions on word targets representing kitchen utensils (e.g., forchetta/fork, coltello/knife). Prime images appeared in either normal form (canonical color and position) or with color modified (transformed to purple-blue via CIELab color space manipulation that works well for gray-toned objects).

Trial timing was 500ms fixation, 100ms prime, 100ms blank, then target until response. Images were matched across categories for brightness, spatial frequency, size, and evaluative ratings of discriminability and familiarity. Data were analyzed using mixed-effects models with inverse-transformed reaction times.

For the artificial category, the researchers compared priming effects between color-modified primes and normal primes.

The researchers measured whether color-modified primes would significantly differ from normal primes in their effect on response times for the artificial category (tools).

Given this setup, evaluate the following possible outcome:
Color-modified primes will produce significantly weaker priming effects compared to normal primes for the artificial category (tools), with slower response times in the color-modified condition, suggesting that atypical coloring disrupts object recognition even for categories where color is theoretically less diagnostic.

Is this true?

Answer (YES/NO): NO